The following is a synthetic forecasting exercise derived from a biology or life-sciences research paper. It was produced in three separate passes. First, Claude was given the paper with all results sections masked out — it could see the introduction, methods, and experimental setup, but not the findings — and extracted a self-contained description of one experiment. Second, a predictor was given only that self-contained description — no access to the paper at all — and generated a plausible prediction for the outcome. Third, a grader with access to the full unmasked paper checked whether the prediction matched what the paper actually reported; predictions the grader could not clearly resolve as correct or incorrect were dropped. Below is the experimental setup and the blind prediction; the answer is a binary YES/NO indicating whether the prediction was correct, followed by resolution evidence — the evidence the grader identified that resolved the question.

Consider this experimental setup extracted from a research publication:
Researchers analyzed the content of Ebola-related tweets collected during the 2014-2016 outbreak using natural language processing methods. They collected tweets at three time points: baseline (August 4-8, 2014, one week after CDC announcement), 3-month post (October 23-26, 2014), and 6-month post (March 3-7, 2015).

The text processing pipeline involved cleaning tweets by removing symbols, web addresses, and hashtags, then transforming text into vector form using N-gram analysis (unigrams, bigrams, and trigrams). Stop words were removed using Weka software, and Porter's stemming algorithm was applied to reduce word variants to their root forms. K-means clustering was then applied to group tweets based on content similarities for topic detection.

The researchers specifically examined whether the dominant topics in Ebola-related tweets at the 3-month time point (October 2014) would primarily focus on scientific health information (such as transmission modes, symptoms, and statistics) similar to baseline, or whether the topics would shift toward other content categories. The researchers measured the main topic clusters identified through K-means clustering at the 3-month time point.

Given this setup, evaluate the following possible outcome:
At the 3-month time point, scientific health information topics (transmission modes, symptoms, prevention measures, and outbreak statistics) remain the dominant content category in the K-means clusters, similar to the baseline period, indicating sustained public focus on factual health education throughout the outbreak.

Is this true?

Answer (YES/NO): NO